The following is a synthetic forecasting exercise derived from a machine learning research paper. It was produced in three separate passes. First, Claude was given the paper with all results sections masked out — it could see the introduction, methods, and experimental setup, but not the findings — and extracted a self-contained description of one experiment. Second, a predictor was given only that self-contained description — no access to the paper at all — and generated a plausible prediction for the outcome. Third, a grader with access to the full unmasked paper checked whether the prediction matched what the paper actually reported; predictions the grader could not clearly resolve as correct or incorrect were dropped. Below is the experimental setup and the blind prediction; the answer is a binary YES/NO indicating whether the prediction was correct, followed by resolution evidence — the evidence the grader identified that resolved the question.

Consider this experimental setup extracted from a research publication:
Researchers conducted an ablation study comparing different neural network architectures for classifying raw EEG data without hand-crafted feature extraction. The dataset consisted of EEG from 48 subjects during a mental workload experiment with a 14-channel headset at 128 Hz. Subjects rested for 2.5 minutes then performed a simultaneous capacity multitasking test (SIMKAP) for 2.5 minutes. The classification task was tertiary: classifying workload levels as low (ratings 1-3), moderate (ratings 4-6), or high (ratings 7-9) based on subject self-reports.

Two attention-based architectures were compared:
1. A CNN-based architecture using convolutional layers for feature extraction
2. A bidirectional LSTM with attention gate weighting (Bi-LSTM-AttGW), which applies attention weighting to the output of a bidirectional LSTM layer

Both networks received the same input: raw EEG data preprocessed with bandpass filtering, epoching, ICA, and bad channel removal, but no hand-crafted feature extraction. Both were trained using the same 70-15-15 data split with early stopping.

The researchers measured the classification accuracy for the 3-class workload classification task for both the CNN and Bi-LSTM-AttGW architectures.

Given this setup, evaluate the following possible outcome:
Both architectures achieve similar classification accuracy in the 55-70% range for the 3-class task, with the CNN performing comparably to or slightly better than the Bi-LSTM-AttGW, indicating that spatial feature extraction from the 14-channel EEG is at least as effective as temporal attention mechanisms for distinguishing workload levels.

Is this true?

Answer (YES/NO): NO